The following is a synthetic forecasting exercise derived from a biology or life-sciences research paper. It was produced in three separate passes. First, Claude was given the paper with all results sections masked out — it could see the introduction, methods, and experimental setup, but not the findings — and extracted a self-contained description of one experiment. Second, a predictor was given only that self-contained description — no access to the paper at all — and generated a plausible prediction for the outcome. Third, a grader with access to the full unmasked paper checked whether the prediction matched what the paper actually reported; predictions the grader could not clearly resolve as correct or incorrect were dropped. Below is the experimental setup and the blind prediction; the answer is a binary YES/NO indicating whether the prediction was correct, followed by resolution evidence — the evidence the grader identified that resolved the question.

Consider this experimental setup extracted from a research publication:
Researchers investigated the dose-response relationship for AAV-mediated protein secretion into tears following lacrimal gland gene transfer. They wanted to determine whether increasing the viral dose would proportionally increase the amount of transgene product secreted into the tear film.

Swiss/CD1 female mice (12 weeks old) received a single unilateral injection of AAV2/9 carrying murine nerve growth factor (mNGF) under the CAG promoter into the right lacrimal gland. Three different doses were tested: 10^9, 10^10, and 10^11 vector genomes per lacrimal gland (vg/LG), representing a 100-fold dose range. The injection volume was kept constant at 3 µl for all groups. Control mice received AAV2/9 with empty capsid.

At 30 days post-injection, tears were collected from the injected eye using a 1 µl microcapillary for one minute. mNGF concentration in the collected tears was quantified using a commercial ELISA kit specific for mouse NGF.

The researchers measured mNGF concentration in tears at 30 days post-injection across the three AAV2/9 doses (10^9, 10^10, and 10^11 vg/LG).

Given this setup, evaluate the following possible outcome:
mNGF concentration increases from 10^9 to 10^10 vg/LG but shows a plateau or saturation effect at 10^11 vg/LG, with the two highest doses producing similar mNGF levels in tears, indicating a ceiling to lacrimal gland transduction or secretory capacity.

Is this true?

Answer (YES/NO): NO